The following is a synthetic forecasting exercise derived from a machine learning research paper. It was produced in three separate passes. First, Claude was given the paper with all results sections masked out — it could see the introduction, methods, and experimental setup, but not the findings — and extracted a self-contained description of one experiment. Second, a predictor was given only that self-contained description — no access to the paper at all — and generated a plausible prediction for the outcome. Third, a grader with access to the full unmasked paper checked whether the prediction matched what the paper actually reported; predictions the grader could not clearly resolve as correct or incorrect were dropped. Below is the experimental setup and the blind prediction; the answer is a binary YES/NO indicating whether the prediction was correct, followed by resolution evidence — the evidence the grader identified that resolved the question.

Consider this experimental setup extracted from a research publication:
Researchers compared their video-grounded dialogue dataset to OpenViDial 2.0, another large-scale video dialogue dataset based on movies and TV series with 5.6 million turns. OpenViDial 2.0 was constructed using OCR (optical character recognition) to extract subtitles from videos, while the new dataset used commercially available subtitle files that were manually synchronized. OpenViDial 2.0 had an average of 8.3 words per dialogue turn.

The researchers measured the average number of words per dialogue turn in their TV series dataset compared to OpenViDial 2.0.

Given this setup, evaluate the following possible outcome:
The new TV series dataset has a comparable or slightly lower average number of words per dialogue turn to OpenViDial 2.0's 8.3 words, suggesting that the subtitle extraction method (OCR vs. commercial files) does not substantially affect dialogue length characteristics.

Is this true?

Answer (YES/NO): YES